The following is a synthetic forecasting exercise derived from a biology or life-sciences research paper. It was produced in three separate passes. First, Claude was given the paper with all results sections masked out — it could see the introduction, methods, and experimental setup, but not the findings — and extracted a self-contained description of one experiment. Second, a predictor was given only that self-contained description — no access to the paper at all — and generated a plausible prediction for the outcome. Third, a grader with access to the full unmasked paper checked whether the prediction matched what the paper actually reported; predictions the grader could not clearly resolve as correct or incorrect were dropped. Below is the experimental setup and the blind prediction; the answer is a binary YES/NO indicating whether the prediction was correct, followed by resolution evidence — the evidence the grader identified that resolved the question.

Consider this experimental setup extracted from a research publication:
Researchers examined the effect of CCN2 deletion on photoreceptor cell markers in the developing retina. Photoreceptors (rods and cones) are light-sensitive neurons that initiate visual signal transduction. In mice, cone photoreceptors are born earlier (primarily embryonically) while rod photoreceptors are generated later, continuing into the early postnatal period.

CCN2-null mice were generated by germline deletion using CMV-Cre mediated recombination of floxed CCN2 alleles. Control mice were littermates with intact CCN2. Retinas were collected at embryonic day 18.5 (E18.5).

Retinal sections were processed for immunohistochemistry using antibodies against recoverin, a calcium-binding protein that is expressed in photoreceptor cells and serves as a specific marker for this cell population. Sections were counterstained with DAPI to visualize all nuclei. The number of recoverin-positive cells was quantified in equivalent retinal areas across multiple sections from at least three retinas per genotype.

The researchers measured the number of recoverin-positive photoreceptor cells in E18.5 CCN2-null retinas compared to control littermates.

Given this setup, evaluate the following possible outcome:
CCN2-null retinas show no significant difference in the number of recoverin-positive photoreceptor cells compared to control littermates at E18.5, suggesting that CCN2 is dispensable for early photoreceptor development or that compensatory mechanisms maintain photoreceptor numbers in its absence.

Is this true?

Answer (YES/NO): NO